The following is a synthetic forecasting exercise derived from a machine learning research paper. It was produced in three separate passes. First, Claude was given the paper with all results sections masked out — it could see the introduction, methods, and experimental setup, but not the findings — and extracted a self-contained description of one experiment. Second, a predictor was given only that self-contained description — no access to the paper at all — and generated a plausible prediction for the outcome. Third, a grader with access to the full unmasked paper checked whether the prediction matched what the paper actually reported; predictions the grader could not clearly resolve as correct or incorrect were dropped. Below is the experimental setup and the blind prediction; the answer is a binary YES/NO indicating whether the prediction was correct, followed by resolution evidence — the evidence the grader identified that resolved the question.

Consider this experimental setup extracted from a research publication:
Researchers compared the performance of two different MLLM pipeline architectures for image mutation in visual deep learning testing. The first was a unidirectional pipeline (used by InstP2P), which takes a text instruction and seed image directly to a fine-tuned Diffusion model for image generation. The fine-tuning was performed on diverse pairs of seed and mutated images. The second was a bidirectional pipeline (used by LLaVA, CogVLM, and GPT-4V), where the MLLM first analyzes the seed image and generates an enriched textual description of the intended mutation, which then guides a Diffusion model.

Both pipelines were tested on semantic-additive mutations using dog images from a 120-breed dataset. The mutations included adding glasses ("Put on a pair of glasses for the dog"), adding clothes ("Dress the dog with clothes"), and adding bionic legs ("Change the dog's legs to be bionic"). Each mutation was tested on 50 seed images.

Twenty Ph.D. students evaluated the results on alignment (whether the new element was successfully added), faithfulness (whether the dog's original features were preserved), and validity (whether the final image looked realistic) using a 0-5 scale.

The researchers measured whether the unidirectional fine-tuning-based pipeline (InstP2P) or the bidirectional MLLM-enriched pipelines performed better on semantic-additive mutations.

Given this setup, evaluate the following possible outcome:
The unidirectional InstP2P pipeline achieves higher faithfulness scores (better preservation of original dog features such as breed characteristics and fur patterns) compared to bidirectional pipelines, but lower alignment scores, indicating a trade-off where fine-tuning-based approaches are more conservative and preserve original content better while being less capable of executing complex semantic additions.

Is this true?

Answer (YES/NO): NO